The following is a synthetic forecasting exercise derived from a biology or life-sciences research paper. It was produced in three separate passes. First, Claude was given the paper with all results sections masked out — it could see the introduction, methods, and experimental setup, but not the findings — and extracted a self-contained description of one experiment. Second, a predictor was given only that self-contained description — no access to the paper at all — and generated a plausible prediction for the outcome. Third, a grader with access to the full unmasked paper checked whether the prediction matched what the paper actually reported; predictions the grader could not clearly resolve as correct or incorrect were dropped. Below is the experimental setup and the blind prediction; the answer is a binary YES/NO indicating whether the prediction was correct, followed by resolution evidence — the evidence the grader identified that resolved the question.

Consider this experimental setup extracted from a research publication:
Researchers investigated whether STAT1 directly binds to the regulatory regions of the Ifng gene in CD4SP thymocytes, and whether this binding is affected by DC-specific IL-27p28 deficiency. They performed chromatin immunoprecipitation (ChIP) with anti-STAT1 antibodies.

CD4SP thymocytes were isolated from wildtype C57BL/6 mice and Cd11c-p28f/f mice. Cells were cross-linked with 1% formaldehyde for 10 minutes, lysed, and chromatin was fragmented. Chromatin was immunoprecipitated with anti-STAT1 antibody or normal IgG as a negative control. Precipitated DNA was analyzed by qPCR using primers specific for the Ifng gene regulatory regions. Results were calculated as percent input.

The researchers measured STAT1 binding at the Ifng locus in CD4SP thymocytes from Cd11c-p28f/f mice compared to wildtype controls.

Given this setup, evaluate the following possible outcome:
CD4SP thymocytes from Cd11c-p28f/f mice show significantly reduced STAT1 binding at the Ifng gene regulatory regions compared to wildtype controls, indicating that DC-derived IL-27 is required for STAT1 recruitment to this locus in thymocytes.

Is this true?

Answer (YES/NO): NO